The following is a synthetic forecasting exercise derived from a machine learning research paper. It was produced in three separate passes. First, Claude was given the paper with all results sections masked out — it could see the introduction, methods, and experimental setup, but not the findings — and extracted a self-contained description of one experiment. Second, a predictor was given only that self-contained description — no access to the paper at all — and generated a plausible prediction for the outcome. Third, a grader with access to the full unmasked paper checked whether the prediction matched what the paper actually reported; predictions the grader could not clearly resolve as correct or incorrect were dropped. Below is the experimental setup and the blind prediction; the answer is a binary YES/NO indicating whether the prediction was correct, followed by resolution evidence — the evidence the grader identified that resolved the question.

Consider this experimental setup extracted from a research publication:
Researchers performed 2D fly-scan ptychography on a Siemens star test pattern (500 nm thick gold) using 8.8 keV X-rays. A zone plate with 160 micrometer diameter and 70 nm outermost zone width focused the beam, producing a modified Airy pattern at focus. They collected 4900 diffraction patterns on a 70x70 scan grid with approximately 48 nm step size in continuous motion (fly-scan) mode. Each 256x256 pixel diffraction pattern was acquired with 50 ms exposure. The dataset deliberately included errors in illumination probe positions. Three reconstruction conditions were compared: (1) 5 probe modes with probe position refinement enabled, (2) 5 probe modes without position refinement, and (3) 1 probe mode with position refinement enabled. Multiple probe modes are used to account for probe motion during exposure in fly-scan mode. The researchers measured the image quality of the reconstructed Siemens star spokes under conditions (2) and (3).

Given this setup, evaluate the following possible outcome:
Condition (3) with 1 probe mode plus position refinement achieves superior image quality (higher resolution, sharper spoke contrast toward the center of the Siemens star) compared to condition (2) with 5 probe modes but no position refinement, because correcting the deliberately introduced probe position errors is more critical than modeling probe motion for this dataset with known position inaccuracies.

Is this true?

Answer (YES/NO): NO